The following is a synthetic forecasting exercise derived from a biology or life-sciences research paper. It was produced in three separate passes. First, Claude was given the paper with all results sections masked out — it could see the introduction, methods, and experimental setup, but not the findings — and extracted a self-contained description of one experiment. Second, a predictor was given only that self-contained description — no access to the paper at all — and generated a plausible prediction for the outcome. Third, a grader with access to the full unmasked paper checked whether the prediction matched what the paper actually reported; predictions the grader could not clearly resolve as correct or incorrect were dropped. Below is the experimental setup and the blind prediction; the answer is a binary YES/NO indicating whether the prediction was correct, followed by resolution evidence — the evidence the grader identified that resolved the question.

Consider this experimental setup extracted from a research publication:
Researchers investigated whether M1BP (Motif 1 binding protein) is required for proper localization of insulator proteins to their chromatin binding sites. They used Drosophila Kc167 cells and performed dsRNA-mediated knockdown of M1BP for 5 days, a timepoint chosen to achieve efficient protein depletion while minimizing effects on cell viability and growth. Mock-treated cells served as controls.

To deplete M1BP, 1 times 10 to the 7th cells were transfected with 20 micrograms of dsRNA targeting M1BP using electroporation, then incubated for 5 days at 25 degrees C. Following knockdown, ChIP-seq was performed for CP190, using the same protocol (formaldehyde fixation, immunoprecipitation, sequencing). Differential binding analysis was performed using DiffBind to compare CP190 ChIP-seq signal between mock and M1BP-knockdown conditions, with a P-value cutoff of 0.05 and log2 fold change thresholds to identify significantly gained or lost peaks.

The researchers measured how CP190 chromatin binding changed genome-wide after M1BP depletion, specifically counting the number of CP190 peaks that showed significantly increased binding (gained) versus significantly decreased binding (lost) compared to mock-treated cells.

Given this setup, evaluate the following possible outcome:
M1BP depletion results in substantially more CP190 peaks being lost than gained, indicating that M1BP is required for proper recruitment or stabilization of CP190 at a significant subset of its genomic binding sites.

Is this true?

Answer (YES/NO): YES